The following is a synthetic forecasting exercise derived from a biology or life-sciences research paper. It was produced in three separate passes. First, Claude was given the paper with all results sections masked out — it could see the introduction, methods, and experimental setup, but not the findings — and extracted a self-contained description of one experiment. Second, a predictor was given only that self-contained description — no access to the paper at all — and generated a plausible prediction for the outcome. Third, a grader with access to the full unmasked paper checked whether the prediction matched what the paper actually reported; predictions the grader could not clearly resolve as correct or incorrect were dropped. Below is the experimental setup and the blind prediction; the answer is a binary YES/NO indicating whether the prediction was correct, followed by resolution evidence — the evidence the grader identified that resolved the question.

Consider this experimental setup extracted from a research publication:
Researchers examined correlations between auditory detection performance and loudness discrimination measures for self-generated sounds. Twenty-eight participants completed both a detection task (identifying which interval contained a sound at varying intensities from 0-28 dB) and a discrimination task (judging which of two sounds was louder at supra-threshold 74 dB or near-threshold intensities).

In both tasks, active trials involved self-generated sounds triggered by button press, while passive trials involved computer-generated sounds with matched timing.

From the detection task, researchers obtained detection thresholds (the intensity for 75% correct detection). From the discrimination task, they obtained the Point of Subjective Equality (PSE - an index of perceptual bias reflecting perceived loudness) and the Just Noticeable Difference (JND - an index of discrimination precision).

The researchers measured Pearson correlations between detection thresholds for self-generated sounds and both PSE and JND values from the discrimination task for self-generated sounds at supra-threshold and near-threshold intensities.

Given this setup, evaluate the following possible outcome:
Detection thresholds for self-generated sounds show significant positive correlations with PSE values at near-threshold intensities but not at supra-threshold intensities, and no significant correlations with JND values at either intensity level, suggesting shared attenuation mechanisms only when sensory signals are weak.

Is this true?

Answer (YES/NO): NO